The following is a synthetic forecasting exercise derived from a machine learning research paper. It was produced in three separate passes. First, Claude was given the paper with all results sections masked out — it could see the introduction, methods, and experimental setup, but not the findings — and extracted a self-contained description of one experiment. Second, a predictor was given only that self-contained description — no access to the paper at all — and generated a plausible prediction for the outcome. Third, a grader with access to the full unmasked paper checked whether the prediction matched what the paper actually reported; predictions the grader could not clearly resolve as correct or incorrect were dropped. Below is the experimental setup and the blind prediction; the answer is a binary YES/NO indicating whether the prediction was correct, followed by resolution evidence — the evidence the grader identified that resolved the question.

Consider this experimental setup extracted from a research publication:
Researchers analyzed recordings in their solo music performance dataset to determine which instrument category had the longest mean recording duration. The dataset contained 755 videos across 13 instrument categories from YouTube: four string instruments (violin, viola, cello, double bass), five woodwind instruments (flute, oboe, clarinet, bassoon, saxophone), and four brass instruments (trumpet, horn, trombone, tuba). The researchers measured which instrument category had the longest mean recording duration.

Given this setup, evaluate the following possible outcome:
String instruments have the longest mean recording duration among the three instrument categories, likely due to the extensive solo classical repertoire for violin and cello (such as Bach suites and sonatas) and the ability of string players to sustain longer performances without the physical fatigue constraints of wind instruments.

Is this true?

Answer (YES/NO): YES